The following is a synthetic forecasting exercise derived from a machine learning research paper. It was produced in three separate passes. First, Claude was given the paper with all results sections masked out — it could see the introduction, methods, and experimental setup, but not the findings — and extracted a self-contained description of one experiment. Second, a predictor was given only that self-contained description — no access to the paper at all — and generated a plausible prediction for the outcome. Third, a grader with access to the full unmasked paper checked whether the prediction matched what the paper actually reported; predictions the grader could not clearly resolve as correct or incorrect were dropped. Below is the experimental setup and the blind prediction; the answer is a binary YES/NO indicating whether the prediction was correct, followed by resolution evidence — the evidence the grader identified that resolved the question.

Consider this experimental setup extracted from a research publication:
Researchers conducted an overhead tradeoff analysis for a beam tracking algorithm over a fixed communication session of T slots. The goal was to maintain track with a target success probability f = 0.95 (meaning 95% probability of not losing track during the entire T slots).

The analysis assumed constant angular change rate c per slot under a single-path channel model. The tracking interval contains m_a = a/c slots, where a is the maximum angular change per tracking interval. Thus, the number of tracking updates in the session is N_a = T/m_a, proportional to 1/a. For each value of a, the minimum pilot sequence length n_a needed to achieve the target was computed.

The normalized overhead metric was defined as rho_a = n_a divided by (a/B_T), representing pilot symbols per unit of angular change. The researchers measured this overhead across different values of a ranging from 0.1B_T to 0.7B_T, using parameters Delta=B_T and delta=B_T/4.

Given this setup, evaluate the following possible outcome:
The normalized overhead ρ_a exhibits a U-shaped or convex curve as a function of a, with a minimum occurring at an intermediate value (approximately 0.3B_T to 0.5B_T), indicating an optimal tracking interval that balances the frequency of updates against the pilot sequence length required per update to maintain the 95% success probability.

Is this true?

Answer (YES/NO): YES